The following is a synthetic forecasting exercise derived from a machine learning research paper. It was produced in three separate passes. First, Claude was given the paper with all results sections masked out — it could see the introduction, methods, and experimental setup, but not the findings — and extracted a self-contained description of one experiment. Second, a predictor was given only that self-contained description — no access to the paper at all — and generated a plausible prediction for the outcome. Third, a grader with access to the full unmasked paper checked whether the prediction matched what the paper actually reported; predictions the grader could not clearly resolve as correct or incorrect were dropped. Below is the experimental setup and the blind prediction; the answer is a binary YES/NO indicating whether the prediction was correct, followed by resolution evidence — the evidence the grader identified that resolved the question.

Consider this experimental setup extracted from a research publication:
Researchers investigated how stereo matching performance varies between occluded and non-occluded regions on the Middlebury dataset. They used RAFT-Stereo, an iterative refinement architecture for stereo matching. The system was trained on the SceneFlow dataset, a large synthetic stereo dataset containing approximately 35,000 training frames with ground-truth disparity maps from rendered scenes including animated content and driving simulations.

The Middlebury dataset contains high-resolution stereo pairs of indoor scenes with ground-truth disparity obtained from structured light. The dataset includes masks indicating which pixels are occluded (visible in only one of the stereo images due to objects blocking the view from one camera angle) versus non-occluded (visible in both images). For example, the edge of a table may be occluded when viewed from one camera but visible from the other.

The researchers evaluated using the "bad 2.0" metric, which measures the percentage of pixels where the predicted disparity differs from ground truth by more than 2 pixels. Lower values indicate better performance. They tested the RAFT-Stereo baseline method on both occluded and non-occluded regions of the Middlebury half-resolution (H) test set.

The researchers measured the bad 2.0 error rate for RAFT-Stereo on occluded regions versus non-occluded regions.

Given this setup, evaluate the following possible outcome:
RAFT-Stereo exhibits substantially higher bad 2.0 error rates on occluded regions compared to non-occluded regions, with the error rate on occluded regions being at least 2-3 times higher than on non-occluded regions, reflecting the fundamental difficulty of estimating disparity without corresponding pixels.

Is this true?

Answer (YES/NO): YES